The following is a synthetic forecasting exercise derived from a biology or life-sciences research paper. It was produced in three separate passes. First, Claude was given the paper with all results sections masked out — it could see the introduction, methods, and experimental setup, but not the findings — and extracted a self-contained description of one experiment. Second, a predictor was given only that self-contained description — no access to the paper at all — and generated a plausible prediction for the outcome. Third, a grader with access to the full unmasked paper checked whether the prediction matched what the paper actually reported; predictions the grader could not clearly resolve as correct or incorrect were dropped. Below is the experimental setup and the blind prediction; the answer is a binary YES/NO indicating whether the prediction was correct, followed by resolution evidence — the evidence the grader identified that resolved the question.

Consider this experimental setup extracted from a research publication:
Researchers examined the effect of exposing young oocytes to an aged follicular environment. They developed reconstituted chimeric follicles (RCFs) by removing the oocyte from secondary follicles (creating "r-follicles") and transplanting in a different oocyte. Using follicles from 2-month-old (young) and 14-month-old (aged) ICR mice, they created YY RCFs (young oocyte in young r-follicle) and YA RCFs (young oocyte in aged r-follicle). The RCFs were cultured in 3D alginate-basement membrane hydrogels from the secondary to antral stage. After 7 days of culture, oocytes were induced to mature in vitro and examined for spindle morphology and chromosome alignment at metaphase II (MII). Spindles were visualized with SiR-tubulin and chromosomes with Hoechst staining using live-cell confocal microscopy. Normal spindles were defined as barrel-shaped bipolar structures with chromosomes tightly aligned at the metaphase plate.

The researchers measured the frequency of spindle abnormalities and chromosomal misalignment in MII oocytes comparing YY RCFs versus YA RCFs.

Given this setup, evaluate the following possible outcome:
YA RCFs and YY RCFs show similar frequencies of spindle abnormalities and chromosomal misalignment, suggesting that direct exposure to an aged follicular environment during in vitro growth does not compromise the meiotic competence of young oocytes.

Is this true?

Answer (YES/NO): NO